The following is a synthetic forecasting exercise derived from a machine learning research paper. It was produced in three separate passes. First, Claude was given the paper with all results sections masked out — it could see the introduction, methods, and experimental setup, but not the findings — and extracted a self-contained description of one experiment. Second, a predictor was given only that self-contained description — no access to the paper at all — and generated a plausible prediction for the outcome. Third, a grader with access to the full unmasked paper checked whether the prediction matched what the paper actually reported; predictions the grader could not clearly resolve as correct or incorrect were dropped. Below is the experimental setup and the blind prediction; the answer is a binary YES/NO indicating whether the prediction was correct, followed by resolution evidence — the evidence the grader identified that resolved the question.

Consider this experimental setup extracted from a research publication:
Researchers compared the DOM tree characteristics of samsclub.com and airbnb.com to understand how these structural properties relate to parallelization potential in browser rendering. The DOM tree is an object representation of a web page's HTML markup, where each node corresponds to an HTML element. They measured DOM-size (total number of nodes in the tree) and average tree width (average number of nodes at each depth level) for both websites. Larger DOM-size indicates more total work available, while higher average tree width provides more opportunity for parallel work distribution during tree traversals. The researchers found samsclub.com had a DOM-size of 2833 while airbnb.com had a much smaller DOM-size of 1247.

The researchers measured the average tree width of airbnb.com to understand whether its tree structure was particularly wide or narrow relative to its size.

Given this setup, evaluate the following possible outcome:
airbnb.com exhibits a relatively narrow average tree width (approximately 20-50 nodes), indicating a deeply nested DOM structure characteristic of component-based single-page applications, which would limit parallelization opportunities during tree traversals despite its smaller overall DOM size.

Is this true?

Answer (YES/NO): NO